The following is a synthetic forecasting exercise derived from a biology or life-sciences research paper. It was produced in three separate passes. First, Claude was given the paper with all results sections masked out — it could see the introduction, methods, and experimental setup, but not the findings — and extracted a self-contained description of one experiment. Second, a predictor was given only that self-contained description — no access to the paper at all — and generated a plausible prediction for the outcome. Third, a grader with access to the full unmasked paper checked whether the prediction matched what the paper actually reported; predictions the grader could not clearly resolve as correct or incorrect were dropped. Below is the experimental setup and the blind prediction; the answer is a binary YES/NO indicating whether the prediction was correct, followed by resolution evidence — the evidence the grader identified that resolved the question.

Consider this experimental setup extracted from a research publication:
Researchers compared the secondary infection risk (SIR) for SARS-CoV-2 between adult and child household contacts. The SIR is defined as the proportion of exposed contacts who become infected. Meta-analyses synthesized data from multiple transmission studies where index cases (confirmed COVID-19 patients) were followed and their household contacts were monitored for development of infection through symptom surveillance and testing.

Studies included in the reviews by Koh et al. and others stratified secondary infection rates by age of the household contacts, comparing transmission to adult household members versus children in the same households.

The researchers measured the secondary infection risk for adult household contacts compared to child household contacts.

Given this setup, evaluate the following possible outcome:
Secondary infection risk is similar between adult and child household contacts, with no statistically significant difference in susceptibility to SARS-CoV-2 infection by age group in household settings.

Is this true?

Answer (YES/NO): NO